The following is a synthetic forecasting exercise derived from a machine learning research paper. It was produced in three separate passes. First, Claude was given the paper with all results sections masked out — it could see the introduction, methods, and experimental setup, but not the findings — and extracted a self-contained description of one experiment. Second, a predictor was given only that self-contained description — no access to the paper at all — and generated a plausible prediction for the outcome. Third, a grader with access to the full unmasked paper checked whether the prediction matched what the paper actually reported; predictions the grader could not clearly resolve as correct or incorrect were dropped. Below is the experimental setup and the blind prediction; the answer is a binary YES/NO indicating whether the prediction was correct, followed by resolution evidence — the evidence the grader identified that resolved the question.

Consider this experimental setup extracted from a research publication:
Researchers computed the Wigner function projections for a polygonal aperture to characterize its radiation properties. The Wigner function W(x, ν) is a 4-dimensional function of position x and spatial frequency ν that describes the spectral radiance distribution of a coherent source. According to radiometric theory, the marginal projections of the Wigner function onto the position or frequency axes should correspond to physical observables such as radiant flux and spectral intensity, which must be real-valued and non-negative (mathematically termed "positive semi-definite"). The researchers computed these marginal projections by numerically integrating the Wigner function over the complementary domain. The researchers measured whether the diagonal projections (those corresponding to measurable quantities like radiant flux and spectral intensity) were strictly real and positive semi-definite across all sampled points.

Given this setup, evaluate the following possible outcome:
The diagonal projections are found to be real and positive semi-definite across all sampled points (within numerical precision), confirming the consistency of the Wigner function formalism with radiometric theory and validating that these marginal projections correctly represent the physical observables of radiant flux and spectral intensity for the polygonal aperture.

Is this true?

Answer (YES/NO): NO